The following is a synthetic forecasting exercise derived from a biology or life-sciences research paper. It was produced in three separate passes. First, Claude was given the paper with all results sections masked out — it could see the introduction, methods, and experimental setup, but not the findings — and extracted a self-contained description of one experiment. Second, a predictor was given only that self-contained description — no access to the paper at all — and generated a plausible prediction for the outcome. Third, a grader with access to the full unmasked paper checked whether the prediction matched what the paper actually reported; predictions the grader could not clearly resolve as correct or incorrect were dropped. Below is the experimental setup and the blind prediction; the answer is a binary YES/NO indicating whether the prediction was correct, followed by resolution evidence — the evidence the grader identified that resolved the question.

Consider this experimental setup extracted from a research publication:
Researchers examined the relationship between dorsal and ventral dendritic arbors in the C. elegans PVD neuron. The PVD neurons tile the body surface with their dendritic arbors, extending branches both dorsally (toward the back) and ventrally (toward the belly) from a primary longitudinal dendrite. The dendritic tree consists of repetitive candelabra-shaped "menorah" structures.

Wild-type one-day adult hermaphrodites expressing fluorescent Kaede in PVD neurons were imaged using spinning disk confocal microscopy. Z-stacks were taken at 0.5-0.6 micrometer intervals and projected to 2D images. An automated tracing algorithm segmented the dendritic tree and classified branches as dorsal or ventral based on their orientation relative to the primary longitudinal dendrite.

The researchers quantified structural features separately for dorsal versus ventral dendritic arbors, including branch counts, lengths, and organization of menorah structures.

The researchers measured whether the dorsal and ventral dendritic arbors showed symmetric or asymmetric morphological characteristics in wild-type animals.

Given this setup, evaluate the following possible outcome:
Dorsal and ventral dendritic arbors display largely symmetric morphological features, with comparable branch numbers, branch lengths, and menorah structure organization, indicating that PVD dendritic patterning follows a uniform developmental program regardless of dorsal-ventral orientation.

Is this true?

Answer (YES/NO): YES